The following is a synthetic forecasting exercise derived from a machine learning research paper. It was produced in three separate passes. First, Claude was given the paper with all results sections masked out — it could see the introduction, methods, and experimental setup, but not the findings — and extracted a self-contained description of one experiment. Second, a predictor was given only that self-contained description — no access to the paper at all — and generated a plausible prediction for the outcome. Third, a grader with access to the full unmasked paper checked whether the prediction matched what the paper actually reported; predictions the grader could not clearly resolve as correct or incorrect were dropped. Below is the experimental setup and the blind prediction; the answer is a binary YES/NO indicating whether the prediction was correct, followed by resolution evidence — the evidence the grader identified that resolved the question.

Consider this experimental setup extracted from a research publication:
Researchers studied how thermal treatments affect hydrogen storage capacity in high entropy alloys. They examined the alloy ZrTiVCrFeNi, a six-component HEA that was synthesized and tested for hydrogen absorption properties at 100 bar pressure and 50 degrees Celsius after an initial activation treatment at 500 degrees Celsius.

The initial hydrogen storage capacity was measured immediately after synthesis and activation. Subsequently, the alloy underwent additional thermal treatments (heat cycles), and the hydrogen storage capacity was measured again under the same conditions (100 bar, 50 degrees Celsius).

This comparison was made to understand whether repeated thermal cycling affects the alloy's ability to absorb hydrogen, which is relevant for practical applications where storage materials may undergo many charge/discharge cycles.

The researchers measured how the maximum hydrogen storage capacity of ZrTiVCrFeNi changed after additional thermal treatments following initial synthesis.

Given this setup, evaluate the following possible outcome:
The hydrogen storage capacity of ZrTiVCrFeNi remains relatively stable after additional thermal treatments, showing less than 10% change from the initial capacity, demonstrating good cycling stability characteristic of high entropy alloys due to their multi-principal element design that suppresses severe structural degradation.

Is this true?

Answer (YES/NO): NO